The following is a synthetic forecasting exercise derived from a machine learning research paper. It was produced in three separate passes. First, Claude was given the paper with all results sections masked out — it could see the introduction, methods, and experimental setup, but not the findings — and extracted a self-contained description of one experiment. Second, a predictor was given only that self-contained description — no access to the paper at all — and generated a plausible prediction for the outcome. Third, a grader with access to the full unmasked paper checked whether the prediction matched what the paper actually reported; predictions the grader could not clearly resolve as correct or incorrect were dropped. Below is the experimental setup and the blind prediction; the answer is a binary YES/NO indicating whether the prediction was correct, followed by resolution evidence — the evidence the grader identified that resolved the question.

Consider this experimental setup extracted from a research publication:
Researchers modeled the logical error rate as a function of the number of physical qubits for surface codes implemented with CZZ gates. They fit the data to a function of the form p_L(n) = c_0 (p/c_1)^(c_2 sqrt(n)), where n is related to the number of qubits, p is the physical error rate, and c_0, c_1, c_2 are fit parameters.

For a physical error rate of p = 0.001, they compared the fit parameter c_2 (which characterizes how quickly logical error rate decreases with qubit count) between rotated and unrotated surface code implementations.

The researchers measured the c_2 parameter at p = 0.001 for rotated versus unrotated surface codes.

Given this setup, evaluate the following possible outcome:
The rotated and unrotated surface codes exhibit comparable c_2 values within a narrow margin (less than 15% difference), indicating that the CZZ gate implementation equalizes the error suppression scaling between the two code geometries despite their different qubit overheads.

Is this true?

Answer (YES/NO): NO